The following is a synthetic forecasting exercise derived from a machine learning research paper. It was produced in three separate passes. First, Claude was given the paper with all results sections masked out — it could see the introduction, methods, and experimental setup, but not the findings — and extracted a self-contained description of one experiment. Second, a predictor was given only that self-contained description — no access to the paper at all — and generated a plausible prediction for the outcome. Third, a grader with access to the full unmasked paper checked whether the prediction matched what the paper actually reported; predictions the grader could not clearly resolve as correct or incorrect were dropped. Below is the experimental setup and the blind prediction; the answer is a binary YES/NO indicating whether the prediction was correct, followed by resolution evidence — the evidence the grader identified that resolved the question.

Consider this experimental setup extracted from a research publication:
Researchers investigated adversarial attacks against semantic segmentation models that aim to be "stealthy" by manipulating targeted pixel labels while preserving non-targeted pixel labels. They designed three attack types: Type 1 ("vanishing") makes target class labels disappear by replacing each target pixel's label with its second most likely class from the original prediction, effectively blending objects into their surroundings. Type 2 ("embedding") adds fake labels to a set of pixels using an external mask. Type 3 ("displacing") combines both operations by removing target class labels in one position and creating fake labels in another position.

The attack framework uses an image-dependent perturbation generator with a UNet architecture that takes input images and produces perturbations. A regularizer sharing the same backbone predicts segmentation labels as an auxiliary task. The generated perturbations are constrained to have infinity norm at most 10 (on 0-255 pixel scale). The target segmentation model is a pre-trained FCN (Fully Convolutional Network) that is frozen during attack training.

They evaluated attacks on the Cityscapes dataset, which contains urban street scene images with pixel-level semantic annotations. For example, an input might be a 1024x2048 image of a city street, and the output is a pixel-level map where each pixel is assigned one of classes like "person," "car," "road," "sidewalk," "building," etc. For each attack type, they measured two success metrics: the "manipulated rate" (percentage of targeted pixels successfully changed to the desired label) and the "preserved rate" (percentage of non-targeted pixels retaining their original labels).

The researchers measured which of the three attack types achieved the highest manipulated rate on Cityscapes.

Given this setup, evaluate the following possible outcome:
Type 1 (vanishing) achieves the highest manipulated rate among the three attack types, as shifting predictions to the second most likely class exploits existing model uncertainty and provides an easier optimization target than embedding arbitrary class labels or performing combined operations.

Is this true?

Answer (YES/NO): NO